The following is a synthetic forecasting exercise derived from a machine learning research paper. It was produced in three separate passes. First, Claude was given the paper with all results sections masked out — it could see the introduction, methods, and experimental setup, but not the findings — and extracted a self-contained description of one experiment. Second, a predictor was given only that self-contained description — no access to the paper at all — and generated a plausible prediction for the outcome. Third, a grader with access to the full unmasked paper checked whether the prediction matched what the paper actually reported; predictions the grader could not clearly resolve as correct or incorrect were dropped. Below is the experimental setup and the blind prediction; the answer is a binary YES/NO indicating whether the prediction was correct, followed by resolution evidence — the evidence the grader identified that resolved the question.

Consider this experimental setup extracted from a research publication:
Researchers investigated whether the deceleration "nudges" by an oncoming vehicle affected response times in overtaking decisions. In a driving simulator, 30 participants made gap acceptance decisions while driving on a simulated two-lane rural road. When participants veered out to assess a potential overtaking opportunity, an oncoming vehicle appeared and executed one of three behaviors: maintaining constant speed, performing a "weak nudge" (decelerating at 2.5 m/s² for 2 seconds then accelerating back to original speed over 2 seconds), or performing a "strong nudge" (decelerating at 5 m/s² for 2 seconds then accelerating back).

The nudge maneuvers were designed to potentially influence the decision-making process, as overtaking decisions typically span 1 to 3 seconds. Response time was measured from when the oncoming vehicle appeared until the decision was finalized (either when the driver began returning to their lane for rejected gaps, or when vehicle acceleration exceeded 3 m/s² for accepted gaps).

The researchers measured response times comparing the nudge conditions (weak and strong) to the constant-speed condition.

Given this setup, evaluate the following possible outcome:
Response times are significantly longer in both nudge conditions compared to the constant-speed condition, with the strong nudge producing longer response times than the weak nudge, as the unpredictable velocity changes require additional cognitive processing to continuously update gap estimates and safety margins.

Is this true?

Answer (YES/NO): NO